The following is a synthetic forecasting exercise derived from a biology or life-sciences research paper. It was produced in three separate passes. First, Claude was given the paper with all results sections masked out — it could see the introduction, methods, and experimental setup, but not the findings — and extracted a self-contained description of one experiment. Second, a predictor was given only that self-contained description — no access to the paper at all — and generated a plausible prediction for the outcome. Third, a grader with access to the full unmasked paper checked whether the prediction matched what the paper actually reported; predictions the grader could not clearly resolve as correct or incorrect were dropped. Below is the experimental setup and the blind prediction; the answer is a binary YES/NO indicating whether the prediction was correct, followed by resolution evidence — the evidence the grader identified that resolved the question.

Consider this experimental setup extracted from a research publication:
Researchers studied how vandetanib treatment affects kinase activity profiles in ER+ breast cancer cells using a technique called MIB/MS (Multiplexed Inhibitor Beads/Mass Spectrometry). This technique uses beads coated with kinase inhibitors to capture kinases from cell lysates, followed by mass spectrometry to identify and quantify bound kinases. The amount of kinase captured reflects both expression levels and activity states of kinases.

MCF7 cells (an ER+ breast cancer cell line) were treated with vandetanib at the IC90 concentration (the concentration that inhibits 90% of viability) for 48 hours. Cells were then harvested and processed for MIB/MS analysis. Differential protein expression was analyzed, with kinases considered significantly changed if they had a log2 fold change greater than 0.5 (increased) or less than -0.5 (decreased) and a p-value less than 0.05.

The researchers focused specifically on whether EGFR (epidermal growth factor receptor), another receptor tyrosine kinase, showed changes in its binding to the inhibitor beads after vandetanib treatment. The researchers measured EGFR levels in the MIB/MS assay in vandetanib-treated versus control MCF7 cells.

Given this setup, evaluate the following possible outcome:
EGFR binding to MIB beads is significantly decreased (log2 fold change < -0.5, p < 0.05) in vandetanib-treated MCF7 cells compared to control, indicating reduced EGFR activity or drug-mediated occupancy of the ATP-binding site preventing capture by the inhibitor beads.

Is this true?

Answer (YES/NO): YES